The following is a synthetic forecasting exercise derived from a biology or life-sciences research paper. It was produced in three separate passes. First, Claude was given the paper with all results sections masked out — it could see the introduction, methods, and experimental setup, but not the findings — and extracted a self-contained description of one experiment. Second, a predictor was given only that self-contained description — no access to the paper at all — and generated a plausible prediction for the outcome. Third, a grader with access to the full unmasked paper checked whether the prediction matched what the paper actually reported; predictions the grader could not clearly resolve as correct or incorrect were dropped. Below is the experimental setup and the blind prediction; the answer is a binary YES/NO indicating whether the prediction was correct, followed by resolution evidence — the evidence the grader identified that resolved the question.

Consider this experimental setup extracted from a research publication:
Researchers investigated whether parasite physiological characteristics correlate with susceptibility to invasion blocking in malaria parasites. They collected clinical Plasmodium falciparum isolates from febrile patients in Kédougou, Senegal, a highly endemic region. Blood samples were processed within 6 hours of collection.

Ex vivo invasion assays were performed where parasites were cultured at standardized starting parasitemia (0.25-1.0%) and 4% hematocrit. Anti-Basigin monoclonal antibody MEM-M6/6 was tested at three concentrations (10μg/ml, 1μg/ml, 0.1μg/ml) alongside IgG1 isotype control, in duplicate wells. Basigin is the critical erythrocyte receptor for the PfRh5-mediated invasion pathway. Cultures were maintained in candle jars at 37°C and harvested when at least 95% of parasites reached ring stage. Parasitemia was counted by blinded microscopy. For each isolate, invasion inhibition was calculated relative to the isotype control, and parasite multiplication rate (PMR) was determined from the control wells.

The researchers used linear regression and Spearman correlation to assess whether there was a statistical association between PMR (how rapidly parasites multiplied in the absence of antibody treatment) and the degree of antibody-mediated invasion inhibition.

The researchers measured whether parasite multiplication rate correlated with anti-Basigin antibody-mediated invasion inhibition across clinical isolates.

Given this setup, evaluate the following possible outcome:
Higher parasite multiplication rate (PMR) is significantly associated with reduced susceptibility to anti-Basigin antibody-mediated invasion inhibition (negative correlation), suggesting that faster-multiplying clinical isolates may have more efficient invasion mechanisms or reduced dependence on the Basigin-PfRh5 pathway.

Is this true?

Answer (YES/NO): NO